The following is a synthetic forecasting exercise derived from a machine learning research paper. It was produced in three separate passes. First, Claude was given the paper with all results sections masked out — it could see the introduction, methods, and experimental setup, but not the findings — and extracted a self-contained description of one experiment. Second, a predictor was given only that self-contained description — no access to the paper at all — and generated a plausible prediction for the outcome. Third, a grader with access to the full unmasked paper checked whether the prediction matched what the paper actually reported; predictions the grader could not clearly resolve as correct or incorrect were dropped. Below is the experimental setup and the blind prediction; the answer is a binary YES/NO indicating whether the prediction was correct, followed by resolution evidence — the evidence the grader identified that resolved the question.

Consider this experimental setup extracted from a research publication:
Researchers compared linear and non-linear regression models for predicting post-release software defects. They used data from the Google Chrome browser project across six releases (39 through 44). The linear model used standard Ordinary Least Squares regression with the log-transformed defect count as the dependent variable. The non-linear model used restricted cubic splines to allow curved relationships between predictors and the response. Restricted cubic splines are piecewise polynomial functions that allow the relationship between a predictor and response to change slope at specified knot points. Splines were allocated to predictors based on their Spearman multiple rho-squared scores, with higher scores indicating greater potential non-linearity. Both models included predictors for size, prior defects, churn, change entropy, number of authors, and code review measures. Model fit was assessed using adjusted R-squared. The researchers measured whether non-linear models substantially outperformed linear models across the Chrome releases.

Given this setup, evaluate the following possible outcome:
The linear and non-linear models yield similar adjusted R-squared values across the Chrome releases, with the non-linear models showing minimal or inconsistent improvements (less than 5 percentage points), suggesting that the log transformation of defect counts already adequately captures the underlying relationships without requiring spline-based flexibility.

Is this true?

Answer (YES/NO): YES